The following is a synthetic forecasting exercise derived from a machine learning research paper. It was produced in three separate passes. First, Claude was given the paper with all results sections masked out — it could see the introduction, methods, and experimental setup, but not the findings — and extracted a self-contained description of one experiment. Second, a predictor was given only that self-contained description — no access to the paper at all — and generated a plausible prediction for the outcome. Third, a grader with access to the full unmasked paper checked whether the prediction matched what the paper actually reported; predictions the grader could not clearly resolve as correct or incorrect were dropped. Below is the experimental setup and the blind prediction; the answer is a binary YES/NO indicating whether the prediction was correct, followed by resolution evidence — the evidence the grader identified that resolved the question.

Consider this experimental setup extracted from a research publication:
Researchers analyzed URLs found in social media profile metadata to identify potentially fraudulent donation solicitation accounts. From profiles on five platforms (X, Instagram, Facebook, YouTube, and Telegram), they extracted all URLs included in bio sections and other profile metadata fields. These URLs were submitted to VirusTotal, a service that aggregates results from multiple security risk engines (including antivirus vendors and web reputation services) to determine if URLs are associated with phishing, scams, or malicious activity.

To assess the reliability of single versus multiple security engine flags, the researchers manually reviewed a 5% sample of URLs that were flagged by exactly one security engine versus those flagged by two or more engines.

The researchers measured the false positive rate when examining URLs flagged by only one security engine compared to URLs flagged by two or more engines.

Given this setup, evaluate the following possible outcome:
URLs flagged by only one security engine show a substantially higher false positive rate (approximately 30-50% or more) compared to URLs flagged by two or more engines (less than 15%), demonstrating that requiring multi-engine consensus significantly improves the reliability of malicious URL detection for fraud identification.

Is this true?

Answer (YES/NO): NO